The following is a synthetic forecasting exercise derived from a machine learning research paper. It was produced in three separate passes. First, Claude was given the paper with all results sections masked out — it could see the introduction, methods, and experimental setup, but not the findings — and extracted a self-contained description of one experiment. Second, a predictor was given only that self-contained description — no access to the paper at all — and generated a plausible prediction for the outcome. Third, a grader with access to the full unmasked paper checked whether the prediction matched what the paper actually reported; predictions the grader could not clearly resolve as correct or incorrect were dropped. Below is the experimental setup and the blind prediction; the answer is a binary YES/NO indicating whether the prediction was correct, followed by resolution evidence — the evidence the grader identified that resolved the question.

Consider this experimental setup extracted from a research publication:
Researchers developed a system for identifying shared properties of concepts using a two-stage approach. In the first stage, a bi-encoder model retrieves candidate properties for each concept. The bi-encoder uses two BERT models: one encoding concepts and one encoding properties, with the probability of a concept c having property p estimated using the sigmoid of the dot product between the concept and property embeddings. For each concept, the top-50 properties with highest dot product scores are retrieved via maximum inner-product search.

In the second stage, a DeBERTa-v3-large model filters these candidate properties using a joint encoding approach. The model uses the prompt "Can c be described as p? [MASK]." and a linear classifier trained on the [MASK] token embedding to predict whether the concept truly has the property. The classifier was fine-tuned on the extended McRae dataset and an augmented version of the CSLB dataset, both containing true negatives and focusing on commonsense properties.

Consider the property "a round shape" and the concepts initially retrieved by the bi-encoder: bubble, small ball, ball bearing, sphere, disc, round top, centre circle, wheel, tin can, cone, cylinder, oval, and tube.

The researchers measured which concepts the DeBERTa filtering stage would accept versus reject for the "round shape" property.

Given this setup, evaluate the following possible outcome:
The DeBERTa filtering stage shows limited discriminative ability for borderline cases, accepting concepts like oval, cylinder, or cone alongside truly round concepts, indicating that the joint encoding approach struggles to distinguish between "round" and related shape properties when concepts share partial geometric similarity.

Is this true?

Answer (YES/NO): NO